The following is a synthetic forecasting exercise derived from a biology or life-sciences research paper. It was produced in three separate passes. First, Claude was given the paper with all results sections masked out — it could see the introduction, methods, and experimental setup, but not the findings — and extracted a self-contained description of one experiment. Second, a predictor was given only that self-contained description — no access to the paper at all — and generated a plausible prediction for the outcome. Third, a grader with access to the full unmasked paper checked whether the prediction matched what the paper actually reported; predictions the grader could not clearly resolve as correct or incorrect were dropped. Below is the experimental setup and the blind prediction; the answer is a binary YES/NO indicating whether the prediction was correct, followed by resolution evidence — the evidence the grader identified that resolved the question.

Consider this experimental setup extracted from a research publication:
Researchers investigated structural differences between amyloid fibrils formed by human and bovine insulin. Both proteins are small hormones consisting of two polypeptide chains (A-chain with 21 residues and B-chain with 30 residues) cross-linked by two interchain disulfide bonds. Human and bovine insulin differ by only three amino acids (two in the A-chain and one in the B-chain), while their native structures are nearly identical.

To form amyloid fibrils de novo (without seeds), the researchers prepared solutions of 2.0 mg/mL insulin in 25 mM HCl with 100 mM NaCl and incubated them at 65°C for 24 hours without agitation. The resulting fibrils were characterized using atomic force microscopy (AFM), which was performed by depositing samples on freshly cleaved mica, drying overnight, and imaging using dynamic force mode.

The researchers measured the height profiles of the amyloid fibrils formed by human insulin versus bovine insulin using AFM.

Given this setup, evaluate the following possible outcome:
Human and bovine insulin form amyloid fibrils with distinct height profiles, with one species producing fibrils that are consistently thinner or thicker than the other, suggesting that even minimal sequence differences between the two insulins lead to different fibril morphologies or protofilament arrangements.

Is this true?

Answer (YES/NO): YES